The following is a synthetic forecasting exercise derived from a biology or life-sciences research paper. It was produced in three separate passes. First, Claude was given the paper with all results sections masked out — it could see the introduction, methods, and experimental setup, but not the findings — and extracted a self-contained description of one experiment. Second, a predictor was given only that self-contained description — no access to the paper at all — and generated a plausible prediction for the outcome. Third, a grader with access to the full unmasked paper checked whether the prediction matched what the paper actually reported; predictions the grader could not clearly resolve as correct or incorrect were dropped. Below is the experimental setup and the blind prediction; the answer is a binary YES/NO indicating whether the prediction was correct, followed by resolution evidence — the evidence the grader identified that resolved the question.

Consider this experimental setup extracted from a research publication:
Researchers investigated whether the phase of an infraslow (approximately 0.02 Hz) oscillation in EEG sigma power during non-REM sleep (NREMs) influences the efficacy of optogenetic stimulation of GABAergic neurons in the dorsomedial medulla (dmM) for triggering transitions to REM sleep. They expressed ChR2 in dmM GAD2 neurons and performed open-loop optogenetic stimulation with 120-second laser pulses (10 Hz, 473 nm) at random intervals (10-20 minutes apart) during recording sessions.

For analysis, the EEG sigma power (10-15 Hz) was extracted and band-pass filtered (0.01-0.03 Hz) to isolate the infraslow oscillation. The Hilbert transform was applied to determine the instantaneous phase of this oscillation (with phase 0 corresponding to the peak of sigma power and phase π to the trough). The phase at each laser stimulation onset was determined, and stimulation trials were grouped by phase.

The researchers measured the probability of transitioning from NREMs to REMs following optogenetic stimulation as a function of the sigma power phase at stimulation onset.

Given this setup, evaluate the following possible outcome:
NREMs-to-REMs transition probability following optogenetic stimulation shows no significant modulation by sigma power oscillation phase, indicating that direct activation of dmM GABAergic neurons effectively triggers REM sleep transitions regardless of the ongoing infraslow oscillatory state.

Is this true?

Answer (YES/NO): YES